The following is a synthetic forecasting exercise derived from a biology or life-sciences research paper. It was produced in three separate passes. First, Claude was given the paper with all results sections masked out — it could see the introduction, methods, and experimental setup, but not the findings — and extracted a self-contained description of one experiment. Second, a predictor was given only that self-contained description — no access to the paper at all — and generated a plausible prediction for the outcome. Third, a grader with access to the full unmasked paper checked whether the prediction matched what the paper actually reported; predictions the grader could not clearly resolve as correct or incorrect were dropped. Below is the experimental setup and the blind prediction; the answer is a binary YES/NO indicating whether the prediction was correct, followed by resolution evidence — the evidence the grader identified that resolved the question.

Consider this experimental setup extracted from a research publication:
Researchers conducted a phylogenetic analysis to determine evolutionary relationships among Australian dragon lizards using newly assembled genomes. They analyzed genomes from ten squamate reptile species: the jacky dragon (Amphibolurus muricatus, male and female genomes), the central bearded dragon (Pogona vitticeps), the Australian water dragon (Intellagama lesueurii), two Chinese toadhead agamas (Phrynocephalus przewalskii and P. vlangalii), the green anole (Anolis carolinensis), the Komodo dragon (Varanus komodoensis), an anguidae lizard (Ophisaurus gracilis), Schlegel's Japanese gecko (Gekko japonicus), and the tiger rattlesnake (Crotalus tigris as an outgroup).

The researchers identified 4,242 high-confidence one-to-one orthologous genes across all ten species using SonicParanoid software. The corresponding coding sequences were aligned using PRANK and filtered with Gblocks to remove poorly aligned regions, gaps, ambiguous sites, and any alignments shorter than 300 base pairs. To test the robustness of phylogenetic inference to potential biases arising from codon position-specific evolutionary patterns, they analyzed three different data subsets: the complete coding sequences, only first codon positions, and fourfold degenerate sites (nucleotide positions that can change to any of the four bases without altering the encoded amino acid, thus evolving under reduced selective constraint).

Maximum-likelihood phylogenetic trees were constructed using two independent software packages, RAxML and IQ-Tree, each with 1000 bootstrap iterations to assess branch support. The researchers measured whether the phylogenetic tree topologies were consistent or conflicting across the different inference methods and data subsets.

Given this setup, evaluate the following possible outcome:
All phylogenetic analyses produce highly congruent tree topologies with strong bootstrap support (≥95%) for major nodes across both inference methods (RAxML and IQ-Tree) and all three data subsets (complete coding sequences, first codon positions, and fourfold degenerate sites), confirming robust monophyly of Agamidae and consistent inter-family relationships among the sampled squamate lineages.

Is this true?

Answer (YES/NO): NO